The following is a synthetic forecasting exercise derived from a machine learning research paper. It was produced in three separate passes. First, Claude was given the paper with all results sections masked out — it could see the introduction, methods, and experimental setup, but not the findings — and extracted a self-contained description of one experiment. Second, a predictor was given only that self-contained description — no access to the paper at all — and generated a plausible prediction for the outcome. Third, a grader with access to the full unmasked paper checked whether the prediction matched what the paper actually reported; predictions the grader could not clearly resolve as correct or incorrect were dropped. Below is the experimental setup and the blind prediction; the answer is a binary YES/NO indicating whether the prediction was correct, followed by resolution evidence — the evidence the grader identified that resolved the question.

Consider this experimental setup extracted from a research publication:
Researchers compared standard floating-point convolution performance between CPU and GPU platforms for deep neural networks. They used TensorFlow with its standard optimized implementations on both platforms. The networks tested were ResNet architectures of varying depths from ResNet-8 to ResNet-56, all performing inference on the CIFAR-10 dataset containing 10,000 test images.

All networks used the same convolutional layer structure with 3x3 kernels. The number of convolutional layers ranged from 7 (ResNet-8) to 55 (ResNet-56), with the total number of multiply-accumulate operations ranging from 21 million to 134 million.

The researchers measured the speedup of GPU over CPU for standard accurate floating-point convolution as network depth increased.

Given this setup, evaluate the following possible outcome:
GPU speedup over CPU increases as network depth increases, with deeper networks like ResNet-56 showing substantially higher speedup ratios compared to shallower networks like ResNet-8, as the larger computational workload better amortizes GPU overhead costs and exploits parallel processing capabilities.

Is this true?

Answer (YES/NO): YES